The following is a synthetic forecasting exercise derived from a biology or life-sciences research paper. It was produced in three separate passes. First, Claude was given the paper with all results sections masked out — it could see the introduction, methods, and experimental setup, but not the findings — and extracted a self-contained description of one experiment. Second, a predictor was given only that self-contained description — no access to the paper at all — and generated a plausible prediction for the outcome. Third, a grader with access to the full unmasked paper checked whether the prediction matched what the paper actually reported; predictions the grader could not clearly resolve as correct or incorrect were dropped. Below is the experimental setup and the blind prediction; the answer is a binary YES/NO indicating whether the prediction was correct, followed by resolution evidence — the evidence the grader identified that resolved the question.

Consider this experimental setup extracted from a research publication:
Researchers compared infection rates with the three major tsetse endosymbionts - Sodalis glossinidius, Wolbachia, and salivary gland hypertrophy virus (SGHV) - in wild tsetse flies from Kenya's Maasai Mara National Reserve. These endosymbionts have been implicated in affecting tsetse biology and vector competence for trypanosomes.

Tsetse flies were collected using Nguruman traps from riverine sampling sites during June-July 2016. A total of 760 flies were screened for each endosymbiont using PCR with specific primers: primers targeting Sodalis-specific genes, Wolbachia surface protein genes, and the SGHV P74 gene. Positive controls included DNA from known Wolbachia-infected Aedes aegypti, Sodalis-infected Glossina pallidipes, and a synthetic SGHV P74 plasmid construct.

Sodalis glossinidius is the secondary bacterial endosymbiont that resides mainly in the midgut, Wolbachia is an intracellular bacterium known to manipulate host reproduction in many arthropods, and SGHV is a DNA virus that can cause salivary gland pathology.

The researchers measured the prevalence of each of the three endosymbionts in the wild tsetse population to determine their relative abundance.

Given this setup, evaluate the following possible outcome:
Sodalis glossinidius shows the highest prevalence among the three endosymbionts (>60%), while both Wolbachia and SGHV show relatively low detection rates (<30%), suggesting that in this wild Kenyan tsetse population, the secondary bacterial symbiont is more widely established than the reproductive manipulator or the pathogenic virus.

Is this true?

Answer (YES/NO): NO